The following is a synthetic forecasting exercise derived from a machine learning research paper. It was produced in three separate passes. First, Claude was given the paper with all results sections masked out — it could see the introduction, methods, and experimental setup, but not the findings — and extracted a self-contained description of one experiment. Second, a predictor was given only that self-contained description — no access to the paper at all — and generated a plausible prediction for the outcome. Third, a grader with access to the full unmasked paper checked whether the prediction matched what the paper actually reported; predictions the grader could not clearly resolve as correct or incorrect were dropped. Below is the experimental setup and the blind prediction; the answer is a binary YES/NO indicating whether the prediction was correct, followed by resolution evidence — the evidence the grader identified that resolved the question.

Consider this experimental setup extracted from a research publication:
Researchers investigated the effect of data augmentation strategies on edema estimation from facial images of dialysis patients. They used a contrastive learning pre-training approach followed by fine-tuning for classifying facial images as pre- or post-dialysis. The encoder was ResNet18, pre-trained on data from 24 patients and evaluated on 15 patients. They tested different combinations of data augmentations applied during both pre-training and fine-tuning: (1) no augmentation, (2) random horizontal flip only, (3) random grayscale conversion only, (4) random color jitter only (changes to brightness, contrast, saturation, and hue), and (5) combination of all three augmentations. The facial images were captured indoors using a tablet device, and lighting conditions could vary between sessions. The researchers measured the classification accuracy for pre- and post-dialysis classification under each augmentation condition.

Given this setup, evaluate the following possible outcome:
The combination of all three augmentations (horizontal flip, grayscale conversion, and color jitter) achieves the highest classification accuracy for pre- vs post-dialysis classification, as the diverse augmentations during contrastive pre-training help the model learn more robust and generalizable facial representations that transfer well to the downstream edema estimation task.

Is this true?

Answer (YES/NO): YES